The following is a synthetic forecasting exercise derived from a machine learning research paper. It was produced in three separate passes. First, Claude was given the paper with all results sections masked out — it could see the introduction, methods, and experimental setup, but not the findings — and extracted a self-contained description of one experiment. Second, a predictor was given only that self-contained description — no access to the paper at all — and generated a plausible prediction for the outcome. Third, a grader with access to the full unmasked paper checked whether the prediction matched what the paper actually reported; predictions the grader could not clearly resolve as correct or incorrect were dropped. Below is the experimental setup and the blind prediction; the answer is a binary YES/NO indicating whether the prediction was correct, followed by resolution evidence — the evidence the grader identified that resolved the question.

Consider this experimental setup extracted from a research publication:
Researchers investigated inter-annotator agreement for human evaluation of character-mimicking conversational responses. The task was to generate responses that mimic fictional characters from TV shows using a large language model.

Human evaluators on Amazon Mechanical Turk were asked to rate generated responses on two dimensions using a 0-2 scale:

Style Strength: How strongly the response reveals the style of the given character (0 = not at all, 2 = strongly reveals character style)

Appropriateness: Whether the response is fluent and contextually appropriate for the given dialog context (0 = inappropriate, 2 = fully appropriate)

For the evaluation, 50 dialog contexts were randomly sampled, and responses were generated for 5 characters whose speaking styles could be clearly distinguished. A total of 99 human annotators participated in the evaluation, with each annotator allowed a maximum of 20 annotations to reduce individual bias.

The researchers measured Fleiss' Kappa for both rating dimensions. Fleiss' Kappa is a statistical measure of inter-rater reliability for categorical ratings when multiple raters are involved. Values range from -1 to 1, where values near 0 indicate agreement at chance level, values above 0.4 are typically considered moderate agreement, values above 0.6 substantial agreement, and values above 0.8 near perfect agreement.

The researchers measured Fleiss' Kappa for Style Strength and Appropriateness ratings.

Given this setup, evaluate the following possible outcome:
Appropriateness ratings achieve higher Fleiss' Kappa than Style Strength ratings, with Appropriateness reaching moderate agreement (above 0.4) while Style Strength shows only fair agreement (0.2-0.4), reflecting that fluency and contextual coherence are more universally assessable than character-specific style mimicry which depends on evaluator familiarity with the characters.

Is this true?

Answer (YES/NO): NO